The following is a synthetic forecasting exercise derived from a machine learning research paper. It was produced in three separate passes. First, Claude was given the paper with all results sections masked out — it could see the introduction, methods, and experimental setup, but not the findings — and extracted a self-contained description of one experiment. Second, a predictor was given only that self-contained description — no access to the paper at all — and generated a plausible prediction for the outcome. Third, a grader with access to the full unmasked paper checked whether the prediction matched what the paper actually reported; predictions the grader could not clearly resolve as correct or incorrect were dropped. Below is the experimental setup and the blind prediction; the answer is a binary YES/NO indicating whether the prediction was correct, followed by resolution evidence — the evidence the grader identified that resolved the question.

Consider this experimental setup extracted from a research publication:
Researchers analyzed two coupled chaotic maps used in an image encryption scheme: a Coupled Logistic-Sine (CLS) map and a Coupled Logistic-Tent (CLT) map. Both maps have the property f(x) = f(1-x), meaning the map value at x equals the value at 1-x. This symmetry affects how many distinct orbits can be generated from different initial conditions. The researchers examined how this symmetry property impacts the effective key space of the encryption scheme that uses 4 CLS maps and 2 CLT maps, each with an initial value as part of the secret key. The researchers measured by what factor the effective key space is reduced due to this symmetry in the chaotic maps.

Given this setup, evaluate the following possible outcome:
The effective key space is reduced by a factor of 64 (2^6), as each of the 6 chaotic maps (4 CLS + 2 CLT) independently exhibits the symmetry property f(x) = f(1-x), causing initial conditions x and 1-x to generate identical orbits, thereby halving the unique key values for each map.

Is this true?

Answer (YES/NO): YES